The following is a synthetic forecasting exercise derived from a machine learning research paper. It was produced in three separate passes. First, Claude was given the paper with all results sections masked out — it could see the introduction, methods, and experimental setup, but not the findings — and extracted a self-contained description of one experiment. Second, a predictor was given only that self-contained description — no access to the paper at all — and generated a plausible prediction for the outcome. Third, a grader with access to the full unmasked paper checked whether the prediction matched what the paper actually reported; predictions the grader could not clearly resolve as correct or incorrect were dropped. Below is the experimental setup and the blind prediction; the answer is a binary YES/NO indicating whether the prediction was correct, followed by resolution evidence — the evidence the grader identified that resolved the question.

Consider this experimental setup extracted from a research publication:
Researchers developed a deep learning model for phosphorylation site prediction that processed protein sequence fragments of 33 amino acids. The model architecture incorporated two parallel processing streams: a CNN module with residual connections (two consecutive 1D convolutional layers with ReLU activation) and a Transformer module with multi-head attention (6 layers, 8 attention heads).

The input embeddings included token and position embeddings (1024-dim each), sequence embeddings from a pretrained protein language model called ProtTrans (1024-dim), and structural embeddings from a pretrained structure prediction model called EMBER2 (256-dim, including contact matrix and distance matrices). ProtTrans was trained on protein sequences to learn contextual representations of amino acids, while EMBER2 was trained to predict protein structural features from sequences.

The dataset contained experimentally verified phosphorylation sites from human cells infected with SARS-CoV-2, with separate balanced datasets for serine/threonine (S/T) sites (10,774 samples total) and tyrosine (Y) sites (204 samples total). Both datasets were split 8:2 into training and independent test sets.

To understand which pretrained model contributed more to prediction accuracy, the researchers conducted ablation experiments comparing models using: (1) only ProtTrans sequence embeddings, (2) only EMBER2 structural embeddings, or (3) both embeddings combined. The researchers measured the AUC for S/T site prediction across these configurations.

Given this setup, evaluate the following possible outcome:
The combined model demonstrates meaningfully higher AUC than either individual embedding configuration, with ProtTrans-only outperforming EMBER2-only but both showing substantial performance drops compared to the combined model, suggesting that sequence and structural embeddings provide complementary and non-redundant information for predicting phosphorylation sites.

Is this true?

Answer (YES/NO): NO